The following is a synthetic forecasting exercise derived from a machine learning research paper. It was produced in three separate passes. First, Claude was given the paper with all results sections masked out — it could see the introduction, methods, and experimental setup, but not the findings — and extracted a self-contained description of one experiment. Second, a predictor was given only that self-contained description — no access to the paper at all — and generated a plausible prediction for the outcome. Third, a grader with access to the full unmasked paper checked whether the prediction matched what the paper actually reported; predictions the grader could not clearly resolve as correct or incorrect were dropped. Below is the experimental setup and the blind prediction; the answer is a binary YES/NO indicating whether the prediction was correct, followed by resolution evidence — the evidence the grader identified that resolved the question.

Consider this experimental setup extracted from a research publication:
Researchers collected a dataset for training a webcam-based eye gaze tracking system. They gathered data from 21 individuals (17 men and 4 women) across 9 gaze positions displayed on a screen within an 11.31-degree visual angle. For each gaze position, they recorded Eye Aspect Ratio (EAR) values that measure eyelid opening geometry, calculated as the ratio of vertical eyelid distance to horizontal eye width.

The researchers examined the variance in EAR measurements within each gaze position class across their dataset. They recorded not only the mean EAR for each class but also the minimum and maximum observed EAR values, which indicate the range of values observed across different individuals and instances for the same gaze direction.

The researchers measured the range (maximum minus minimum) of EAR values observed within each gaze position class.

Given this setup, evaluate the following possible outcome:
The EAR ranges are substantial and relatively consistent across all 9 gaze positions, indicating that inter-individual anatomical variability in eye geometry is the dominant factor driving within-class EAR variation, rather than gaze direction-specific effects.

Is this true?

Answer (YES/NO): NO